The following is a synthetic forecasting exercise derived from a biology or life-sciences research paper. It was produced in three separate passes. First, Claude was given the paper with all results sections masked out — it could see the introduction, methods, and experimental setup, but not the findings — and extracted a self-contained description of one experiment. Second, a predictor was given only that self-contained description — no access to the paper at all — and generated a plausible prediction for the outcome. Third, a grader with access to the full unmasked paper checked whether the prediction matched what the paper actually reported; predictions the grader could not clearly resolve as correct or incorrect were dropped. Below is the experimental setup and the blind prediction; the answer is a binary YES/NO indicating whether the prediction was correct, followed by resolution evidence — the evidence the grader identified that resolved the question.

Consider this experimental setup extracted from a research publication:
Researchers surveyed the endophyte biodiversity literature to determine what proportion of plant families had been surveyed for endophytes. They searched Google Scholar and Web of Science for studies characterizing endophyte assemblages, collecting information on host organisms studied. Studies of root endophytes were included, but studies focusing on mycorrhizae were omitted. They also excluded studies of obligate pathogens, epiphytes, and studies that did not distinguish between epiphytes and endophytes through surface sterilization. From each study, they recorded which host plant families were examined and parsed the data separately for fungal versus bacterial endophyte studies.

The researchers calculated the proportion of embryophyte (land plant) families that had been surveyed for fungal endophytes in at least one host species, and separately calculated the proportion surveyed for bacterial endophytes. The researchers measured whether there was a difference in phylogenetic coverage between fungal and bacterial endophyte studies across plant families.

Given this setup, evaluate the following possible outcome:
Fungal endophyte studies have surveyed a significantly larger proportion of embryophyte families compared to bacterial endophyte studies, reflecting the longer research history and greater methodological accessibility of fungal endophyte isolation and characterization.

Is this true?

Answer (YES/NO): YES